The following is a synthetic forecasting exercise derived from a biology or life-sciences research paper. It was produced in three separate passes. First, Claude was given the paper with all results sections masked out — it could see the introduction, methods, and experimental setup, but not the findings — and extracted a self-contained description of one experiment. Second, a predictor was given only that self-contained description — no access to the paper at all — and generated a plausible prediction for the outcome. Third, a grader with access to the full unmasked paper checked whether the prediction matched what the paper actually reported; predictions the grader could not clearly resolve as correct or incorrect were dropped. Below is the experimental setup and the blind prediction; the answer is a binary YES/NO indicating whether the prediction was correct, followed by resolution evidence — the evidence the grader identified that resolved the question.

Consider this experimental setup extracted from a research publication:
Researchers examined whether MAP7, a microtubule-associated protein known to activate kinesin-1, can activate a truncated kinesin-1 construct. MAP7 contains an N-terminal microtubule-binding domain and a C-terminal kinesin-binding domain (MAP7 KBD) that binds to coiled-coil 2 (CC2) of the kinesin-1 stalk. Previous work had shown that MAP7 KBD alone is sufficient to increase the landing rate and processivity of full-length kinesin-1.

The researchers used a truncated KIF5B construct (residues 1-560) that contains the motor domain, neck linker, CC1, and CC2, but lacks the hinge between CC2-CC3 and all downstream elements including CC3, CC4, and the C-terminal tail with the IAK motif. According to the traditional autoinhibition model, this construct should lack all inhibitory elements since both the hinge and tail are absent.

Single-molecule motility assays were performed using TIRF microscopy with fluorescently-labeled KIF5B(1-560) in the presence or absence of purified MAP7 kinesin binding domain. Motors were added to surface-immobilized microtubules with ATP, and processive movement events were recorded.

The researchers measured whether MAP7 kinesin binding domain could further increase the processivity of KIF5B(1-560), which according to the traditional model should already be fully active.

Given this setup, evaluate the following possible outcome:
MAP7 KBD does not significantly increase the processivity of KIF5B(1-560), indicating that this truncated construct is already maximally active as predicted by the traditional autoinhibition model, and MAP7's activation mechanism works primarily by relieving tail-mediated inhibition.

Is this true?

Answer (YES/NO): NO